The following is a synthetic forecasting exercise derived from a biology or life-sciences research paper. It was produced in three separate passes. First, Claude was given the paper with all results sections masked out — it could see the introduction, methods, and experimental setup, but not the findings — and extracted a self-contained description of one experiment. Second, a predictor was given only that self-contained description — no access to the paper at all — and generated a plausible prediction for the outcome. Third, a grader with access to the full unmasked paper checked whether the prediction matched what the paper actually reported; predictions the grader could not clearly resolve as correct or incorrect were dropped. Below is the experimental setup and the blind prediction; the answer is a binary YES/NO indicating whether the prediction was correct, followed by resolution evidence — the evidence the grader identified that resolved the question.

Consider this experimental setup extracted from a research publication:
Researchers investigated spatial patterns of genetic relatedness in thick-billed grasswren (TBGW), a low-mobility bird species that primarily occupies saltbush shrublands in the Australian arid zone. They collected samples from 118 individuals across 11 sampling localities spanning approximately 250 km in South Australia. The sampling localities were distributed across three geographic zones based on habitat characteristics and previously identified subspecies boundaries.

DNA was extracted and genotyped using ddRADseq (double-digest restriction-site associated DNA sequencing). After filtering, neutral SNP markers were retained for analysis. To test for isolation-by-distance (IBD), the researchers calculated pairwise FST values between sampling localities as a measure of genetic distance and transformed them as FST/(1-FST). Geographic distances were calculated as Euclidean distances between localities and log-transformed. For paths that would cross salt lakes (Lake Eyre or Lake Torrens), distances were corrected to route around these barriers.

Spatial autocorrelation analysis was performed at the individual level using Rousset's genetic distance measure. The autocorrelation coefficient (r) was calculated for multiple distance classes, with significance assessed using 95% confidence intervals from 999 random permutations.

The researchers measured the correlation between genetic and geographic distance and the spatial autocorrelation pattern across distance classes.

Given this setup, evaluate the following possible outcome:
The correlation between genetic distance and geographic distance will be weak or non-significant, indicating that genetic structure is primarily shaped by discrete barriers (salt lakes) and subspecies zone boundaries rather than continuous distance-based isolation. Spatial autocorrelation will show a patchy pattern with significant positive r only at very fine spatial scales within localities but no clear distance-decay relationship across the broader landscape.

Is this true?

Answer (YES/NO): NO